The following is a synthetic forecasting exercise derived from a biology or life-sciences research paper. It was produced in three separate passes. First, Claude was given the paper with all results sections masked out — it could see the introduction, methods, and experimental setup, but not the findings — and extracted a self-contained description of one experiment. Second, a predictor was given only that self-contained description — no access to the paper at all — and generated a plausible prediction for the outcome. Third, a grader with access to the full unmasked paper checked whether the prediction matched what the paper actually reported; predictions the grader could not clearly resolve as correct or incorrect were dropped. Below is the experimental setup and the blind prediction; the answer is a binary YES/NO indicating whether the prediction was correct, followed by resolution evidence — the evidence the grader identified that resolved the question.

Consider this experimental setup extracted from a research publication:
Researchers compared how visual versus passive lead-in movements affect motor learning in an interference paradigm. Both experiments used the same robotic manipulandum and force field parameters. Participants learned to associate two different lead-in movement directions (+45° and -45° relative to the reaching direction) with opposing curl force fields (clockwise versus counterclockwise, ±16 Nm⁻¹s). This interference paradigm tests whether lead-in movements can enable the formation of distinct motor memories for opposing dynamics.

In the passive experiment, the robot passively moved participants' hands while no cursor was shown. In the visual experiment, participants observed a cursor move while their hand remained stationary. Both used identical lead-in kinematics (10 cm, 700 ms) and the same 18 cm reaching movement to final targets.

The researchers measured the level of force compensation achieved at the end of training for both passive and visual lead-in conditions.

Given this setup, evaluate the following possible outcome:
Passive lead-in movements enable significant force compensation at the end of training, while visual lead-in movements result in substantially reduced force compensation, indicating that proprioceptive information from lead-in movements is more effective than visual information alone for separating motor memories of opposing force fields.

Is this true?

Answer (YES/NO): NO